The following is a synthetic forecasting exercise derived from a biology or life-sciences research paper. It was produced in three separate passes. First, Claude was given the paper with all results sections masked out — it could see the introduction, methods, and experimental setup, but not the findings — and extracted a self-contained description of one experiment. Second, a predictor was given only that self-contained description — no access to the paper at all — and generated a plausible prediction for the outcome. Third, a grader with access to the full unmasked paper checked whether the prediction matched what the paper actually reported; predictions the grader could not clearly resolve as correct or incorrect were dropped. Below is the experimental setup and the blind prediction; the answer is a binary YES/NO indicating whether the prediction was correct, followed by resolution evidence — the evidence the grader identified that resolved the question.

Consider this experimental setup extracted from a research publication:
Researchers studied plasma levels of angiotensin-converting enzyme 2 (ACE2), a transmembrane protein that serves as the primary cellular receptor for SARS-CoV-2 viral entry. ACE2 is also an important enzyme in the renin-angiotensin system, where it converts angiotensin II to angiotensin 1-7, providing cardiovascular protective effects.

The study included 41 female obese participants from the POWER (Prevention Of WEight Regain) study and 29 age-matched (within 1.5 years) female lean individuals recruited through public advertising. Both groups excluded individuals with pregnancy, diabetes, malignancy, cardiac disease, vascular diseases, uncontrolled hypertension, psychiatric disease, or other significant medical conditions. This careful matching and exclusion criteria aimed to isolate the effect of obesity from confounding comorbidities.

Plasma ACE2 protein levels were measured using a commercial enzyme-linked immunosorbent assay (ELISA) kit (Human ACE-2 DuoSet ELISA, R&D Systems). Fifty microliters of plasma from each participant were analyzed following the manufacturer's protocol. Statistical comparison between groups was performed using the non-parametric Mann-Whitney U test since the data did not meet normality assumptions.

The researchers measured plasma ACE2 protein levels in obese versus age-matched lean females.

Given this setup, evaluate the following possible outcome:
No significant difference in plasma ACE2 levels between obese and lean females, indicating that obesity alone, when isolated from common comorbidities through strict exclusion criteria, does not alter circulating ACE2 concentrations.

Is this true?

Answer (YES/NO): NO